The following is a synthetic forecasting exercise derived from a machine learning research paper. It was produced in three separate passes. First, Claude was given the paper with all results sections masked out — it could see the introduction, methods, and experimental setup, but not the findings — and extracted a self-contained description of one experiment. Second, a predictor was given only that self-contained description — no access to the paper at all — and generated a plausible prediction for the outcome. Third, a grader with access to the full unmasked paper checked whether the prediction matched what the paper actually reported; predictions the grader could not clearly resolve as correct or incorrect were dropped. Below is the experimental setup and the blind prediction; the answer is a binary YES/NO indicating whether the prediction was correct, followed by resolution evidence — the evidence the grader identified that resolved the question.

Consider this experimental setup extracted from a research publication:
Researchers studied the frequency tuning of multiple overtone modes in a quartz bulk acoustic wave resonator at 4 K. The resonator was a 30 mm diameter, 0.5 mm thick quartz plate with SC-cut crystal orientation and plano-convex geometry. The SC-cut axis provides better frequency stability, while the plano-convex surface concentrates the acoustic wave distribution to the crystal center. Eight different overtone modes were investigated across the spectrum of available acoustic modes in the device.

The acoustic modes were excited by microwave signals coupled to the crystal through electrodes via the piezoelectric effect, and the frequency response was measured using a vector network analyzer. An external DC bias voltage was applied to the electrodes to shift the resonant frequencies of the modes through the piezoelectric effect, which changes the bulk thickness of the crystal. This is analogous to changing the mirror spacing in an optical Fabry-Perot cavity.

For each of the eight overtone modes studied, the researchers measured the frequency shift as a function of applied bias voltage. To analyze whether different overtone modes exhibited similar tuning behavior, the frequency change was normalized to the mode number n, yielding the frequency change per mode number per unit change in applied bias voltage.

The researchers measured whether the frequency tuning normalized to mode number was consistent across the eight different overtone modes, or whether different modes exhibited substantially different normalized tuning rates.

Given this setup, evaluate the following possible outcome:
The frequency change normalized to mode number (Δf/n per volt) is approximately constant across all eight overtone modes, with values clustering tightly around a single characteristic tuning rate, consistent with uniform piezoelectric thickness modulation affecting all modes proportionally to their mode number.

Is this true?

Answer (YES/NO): YES